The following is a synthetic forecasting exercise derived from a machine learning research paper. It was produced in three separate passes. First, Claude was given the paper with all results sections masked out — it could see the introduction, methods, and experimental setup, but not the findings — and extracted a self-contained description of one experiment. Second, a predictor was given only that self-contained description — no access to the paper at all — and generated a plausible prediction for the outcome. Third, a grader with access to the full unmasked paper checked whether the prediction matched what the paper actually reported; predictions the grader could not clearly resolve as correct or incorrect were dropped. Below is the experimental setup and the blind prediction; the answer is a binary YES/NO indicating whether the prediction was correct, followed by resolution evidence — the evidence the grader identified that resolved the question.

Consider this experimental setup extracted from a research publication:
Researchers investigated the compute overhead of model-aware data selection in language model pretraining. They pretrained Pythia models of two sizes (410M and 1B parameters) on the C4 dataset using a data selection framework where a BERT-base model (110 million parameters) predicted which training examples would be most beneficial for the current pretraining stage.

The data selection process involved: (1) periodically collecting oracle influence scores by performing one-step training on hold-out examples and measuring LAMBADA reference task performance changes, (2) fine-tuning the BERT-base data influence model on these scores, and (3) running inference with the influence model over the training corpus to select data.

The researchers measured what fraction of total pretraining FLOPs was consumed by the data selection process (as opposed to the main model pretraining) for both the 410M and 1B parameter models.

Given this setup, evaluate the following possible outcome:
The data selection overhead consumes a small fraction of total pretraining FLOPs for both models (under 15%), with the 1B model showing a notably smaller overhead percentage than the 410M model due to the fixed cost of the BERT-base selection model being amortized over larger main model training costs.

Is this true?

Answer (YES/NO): NO